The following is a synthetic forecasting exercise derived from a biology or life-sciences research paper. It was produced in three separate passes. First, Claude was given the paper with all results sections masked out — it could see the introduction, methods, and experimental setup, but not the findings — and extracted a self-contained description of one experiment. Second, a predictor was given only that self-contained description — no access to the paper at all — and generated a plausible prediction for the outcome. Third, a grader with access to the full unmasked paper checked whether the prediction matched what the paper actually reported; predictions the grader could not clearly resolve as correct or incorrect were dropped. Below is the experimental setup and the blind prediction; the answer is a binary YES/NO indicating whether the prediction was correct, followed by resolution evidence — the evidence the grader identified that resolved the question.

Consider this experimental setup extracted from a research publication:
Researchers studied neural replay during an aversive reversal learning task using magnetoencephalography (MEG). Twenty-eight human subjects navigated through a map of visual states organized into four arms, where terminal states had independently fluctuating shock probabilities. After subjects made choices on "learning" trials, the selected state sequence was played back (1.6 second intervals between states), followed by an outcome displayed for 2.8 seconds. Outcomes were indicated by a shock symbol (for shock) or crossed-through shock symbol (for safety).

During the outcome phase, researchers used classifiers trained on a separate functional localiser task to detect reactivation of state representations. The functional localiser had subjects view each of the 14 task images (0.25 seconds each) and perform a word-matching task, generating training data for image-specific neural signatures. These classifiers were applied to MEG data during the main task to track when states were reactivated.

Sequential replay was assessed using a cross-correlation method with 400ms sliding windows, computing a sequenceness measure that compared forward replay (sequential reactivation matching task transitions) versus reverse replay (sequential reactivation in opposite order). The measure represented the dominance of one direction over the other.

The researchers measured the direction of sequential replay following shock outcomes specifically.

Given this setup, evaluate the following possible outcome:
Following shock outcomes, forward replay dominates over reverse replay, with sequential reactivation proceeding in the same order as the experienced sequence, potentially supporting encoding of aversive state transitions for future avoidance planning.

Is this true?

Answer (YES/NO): NO